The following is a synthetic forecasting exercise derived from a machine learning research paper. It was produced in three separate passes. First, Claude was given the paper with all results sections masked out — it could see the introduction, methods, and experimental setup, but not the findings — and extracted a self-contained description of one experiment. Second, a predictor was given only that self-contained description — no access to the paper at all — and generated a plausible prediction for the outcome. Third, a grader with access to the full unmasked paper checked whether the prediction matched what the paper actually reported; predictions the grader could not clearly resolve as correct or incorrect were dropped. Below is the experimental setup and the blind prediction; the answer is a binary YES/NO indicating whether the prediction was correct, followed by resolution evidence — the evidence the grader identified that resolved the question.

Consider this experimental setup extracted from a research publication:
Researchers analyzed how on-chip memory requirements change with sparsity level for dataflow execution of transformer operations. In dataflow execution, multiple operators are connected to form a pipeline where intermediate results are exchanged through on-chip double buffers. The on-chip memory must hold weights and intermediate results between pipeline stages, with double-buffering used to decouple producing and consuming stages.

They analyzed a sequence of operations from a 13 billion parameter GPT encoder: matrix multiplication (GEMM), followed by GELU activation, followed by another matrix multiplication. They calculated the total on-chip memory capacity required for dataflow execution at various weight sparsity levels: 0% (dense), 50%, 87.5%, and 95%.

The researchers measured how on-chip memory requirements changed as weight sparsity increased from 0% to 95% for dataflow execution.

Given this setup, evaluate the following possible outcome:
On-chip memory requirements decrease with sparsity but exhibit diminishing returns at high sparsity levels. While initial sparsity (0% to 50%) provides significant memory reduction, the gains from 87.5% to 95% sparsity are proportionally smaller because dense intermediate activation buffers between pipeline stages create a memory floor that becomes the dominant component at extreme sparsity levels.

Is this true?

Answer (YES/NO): YES